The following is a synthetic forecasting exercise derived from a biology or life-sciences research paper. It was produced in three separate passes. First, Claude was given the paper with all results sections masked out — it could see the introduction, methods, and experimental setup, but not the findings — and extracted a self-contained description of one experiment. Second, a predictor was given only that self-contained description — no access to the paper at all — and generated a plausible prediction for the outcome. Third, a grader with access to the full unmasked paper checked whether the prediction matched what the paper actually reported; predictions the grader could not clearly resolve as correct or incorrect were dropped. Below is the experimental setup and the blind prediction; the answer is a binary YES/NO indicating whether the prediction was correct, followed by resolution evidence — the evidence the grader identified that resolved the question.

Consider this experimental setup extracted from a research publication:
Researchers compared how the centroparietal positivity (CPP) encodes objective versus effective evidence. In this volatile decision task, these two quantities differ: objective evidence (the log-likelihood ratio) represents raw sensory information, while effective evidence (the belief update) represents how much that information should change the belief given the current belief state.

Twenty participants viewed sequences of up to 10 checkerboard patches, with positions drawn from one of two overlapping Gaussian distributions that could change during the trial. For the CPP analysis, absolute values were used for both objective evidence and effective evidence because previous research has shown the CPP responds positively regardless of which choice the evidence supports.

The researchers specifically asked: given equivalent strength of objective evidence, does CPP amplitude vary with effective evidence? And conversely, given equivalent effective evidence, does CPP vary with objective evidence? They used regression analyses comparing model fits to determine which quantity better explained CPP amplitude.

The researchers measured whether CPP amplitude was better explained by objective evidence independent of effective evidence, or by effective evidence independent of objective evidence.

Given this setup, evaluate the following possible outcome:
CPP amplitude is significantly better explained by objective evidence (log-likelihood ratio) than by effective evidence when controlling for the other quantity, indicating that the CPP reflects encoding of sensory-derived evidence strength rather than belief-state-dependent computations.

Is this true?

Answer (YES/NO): NO